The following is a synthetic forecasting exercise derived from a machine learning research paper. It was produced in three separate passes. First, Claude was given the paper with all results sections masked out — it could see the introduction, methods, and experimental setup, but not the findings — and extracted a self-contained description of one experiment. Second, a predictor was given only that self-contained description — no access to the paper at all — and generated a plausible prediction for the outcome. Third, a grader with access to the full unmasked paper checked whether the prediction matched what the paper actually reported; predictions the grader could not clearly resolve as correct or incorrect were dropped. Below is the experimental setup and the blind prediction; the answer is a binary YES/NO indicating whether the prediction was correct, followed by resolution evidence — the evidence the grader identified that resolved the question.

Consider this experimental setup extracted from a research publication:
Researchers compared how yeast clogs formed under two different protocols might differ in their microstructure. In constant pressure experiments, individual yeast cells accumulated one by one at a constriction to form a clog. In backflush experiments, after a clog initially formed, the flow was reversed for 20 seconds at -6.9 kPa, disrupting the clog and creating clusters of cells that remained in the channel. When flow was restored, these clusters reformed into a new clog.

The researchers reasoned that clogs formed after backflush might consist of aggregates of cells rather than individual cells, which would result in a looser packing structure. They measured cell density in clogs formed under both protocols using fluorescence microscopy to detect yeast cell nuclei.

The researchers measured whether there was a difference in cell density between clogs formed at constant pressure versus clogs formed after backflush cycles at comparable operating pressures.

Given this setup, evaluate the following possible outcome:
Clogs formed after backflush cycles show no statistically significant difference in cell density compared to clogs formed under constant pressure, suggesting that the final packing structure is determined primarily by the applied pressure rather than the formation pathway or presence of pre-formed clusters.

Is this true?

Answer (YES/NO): NO